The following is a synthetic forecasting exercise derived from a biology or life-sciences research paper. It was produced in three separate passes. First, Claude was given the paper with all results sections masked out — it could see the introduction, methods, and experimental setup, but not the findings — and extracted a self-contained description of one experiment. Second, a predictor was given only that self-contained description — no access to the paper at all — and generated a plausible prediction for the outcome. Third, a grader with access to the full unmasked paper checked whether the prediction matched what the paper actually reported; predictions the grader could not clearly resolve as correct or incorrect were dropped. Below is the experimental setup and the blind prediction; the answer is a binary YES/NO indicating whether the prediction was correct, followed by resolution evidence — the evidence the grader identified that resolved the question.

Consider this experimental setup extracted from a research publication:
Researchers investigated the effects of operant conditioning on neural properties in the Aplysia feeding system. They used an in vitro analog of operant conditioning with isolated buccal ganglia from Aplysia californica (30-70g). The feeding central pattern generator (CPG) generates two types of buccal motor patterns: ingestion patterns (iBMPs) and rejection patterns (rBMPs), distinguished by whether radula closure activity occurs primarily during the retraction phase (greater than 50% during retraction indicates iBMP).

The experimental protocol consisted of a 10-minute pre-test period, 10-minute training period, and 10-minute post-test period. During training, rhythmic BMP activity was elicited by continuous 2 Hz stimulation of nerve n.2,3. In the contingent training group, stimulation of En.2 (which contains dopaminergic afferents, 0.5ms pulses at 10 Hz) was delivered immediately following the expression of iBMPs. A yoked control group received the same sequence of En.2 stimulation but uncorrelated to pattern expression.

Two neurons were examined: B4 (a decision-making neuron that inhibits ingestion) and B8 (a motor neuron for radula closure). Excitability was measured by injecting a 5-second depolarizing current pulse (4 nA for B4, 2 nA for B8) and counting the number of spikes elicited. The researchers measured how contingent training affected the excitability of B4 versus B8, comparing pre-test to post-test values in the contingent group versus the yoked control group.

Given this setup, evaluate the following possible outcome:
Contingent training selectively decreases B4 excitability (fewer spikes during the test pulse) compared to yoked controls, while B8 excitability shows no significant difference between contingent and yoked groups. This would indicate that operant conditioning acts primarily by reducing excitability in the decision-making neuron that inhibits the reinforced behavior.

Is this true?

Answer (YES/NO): YES